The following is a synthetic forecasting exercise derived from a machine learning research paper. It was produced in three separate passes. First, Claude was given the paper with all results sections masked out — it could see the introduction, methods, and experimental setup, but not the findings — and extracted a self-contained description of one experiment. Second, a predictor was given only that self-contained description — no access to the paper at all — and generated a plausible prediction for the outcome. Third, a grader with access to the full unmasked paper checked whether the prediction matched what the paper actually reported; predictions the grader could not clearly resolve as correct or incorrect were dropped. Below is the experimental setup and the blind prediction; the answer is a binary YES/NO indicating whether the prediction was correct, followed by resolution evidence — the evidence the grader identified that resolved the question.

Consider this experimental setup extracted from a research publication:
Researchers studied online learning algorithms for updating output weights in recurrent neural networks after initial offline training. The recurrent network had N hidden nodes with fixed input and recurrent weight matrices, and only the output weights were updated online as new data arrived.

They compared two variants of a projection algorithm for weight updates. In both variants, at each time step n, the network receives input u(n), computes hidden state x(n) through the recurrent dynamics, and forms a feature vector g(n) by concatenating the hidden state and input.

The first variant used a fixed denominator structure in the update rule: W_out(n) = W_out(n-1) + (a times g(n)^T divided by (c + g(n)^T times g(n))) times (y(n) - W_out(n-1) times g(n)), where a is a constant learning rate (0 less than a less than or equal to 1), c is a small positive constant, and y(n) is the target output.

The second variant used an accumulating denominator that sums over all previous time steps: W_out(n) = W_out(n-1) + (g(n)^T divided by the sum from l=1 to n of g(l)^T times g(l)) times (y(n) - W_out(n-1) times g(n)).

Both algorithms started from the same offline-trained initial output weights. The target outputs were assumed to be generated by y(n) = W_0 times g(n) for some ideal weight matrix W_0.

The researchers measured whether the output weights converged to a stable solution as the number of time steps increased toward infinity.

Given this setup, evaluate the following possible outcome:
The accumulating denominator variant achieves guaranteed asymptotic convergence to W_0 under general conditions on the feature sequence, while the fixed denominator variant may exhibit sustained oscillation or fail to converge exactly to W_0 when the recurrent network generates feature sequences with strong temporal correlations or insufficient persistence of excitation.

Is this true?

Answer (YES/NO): NO